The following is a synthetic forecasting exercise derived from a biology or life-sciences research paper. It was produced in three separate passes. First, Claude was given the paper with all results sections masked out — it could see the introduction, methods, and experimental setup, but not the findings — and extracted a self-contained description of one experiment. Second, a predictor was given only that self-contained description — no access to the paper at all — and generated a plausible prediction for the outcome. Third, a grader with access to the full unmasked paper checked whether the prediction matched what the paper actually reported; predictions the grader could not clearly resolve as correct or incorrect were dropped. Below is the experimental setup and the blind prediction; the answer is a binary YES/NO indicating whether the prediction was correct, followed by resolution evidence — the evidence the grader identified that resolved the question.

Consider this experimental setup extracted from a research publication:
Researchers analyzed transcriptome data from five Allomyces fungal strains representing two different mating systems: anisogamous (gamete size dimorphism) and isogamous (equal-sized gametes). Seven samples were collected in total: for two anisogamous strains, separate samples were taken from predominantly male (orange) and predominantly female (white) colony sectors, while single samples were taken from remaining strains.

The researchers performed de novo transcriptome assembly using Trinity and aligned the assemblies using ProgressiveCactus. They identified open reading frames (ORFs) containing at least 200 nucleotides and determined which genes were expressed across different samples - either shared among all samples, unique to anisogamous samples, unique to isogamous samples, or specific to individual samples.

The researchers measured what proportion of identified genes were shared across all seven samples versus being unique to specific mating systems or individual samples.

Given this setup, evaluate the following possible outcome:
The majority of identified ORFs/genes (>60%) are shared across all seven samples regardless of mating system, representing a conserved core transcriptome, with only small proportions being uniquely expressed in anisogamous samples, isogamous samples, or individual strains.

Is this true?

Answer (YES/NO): YES